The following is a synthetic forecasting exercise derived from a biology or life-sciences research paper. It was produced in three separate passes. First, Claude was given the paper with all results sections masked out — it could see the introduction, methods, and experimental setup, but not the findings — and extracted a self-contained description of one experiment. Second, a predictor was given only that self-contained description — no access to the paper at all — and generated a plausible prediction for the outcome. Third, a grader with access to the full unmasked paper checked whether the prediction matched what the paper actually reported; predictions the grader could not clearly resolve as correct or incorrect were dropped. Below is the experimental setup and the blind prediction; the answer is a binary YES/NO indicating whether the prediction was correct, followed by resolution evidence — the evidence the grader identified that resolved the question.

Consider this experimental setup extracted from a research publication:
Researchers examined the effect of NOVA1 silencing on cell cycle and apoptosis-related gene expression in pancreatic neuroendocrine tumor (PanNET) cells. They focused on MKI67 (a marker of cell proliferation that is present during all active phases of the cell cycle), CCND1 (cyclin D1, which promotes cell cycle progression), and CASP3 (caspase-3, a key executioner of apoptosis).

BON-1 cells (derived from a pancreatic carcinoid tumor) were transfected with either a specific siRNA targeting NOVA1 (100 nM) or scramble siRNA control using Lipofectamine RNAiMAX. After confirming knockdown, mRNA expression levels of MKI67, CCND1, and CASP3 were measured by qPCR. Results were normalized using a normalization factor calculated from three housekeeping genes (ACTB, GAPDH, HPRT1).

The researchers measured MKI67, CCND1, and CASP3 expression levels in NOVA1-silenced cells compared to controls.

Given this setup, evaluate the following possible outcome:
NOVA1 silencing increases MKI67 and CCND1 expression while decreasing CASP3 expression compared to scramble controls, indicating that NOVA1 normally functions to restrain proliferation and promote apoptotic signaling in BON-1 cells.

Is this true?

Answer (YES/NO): NO